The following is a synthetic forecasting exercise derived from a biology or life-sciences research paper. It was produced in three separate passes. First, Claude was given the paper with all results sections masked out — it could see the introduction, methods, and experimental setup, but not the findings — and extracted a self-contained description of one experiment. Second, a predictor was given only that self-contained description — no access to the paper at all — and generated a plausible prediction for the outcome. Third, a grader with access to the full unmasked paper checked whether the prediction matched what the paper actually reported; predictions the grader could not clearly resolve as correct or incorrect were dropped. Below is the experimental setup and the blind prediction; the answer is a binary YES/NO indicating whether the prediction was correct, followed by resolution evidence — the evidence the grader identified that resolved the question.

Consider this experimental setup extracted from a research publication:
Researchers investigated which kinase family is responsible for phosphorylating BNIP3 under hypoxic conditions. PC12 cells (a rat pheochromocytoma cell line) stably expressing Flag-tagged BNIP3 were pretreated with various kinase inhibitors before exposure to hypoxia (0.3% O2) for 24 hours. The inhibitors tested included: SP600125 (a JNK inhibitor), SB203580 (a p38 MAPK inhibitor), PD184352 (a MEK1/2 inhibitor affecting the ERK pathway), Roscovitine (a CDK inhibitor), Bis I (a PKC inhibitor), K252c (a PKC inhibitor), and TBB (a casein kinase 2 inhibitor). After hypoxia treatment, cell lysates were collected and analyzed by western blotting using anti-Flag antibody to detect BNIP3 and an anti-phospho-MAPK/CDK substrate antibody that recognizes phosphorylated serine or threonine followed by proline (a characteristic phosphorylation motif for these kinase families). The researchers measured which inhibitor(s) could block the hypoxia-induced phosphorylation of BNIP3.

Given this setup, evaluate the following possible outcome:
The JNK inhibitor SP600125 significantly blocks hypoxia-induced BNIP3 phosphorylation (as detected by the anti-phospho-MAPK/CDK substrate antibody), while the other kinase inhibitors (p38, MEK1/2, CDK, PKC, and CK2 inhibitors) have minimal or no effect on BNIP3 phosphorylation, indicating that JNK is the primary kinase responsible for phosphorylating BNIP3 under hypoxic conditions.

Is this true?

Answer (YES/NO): NO